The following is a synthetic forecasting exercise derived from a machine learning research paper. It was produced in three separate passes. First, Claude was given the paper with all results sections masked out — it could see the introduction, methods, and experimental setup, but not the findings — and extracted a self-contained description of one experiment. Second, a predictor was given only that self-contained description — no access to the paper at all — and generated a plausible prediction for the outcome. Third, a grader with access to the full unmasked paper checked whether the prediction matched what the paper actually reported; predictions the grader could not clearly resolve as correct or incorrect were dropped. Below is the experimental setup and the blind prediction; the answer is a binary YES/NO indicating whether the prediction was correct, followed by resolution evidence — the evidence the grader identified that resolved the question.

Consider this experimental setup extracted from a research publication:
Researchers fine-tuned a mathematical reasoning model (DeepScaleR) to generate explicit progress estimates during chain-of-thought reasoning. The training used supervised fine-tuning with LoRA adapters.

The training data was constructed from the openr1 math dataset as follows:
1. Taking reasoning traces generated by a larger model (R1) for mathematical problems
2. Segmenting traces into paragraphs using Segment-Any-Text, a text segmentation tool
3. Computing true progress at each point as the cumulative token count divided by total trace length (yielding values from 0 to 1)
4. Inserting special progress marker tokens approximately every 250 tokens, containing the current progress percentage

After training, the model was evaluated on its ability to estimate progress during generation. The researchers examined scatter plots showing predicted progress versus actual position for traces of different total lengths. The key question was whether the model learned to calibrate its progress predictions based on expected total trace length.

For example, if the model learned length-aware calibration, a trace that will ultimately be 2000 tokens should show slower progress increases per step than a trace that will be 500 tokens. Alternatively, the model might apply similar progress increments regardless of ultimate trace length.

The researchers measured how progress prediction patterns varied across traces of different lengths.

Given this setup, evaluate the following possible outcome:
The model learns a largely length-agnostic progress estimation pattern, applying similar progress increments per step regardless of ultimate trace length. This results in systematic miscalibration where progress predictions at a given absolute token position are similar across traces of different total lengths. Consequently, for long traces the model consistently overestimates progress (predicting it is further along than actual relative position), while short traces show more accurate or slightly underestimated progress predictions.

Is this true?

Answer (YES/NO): YES